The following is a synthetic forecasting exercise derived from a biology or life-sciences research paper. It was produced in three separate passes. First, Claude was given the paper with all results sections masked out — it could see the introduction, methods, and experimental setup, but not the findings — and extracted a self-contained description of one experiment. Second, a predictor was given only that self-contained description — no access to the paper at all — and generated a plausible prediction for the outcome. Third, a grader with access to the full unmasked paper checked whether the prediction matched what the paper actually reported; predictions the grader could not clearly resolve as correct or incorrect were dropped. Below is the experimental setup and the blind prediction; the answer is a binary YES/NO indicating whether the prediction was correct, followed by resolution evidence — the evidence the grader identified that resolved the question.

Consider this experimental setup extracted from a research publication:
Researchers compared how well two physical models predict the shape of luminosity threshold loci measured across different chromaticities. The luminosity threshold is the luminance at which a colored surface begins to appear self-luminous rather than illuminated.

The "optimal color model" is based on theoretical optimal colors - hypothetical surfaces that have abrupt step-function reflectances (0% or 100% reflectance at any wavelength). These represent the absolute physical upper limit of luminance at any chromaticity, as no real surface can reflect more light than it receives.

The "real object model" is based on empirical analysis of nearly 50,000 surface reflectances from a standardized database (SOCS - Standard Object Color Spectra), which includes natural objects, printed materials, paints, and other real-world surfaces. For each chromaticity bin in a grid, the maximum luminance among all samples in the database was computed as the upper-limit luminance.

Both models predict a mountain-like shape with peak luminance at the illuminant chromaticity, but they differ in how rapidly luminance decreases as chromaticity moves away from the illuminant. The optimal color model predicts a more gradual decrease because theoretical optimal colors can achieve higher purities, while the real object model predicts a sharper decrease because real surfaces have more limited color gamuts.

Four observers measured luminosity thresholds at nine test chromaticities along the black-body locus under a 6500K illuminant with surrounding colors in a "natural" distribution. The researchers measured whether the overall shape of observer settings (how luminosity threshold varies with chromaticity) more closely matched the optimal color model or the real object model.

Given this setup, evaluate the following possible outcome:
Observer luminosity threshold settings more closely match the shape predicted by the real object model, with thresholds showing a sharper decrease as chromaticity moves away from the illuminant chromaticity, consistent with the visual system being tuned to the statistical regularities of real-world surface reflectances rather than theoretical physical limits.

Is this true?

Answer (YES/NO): NO